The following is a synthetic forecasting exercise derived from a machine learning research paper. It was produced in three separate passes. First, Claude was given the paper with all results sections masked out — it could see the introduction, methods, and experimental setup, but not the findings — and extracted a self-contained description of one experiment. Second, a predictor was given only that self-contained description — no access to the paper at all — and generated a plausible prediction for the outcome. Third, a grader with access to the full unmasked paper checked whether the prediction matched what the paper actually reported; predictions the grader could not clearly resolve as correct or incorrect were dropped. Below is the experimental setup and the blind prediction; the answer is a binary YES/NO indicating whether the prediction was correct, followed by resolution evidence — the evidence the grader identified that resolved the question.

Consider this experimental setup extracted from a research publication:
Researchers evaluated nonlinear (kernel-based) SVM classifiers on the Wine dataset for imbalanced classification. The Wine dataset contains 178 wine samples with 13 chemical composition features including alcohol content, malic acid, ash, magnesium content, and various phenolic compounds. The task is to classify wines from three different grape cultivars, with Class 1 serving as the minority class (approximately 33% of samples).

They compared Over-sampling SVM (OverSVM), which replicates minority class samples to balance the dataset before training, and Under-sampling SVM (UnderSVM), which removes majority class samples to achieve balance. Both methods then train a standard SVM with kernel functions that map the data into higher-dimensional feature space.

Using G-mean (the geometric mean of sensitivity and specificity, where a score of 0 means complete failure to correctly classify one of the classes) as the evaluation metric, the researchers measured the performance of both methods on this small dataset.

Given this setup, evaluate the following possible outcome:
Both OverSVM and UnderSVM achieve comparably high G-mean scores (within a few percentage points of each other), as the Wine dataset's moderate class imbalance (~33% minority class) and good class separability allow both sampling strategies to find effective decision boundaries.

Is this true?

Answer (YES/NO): NO